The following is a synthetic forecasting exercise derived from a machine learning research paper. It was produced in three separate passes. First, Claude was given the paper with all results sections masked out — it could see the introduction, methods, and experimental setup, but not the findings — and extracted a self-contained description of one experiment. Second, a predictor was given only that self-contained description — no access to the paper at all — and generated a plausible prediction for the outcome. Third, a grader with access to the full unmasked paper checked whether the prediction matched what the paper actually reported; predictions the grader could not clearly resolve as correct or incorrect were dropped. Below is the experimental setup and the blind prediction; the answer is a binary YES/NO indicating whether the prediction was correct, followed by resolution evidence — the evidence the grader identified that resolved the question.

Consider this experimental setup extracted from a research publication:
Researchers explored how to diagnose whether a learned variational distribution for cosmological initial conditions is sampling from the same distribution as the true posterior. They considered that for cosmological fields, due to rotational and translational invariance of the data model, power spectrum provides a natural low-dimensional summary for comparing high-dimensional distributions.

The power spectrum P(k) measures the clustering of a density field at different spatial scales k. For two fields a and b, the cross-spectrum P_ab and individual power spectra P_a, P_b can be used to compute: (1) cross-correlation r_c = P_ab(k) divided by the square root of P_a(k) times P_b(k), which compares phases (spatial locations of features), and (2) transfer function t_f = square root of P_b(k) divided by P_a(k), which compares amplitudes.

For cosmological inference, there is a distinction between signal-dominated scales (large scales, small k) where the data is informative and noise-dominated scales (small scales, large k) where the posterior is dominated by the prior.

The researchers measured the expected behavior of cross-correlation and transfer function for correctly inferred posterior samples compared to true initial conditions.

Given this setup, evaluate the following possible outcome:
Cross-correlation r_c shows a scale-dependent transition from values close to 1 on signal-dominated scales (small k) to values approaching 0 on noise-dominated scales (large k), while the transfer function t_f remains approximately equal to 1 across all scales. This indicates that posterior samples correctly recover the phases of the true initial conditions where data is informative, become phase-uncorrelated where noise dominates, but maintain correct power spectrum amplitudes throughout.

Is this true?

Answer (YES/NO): YES